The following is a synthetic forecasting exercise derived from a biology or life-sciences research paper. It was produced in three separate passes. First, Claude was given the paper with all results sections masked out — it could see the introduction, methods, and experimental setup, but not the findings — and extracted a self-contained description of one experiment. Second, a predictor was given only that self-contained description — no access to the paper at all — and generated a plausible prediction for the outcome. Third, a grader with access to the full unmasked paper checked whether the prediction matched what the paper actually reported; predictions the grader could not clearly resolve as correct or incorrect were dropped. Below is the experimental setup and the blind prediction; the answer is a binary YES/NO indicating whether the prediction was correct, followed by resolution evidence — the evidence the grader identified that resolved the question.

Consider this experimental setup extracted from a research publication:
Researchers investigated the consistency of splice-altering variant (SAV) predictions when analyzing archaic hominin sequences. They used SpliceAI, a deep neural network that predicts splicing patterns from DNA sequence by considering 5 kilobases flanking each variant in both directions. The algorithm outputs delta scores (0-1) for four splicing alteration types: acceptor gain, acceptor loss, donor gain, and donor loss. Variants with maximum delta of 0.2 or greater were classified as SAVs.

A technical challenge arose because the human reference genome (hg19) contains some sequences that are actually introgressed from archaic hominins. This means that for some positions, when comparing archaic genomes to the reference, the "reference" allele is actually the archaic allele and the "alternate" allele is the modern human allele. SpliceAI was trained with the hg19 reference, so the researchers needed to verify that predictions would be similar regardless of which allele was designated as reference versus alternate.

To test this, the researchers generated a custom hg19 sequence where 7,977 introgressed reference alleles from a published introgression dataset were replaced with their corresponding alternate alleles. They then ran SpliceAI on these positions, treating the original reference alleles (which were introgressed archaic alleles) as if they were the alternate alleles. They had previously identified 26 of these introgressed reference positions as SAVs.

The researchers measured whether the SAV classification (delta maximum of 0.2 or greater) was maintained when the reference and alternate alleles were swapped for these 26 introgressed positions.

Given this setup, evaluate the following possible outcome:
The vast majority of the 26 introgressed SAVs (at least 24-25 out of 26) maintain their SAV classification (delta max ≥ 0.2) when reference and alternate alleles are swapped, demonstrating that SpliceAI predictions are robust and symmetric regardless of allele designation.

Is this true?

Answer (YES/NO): YES